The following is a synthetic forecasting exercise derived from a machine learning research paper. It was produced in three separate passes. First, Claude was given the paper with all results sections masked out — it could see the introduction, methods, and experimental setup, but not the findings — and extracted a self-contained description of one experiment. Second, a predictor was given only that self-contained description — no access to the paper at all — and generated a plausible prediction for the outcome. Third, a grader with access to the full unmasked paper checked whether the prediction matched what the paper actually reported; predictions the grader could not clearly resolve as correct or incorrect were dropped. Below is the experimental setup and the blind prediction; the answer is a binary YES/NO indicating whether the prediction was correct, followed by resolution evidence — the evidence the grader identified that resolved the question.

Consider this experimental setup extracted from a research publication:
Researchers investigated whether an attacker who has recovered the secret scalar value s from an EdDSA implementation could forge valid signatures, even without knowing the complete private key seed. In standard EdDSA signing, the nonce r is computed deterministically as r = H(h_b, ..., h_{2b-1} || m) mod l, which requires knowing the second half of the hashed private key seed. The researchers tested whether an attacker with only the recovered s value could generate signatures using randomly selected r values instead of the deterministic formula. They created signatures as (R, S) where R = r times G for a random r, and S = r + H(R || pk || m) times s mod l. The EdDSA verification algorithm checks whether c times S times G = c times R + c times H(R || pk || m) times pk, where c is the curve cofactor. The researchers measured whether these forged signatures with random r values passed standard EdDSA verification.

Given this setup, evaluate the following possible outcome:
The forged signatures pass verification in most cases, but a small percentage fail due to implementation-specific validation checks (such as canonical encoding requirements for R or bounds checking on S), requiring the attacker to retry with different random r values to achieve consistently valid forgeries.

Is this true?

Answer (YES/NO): NO